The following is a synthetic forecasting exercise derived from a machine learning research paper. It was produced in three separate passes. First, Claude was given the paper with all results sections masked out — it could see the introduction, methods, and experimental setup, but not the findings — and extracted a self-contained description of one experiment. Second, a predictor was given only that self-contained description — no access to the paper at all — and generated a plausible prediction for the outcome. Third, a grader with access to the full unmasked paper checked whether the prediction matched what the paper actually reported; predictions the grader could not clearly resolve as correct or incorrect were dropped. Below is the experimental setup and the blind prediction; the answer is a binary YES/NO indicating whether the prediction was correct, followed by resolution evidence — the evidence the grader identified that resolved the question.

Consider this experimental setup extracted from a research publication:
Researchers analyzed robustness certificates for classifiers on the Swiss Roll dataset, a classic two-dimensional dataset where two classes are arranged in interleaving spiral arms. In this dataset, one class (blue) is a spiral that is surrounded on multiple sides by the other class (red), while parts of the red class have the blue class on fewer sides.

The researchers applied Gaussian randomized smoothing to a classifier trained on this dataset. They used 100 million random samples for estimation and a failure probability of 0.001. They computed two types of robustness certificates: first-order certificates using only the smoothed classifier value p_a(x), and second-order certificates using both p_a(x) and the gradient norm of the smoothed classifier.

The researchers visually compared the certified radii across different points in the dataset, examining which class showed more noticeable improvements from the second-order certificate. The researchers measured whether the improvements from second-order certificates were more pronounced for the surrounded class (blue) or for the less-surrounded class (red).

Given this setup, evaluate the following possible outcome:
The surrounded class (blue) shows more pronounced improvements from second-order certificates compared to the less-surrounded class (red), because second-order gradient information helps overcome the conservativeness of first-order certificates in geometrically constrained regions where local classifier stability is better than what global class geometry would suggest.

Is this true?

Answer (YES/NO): YES